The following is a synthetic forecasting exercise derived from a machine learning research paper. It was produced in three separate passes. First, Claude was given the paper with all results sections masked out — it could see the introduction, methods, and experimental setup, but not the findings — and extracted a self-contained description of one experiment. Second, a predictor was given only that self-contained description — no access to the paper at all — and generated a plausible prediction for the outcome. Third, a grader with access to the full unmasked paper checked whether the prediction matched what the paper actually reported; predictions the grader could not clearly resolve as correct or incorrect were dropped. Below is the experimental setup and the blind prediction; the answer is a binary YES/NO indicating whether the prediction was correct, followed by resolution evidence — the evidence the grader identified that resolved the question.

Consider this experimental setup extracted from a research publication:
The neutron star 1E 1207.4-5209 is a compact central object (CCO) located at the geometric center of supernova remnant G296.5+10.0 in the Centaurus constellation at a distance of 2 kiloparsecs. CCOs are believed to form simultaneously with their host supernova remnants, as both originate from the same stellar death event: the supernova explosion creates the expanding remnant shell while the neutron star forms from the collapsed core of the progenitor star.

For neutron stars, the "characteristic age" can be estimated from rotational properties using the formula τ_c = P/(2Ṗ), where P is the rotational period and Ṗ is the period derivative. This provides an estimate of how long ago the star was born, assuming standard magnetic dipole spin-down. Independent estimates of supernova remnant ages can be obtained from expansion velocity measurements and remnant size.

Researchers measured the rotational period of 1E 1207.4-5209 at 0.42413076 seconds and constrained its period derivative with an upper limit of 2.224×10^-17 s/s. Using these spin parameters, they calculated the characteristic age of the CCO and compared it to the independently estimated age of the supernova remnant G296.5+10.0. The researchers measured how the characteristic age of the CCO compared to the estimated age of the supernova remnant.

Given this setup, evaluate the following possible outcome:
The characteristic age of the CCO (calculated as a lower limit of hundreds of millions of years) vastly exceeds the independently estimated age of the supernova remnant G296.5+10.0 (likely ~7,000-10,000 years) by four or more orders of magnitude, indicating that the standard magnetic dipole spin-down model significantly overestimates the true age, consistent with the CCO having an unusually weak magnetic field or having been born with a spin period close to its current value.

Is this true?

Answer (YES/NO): NO